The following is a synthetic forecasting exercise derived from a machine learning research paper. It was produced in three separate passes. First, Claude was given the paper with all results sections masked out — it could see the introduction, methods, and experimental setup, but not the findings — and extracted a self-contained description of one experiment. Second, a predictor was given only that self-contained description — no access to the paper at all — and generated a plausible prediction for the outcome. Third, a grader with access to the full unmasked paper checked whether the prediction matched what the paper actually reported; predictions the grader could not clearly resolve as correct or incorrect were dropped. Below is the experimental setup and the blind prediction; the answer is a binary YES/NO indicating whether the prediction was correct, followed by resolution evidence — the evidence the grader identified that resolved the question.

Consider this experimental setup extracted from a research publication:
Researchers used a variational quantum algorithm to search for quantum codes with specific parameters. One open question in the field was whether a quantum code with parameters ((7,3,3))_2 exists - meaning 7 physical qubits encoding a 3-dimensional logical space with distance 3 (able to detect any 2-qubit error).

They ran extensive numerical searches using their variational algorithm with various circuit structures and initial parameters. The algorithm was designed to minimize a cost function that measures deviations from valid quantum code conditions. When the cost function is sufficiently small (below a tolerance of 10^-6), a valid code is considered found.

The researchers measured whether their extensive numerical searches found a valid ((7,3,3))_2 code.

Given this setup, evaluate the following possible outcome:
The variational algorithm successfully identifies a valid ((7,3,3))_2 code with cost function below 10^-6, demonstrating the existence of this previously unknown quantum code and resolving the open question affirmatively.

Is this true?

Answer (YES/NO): NO